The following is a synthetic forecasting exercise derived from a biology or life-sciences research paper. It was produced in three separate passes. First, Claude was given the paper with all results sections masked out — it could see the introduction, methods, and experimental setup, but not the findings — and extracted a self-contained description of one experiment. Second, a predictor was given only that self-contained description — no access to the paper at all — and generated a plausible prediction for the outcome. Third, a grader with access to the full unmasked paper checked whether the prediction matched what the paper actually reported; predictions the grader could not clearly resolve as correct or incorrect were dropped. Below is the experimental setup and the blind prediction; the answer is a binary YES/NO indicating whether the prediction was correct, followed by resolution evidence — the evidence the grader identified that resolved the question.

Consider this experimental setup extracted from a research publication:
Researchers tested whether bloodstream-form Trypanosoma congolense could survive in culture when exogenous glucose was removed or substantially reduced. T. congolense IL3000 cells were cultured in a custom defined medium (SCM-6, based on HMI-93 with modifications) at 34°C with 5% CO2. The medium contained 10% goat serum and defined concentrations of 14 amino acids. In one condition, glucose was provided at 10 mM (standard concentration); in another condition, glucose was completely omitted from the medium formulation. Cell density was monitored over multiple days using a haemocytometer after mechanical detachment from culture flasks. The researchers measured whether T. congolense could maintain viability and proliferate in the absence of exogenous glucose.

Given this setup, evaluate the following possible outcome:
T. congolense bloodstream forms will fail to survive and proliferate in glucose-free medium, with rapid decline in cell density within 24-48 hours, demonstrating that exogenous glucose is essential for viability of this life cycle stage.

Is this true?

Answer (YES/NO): YES